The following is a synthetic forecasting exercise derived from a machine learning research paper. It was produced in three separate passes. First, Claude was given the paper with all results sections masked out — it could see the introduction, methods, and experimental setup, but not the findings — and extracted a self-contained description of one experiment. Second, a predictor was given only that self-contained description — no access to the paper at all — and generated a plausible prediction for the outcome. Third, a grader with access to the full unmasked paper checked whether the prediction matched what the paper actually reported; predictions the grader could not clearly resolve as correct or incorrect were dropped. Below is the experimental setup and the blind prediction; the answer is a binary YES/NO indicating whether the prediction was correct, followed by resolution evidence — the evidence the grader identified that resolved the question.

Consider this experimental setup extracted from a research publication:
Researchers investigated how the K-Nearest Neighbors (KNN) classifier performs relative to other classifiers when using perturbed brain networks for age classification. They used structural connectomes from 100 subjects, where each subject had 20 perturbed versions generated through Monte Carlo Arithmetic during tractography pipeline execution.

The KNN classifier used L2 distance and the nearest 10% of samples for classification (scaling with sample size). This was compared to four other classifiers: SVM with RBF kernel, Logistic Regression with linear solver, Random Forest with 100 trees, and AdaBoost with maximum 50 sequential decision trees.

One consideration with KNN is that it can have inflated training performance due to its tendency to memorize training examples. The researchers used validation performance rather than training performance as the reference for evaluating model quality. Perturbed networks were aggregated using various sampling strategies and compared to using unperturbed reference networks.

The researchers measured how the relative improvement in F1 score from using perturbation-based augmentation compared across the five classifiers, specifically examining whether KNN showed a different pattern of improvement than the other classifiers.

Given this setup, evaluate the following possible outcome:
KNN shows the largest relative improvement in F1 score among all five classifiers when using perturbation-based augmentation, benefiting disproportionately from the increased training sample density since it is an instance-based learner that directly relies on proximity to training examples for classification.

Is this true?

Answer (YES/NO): NO